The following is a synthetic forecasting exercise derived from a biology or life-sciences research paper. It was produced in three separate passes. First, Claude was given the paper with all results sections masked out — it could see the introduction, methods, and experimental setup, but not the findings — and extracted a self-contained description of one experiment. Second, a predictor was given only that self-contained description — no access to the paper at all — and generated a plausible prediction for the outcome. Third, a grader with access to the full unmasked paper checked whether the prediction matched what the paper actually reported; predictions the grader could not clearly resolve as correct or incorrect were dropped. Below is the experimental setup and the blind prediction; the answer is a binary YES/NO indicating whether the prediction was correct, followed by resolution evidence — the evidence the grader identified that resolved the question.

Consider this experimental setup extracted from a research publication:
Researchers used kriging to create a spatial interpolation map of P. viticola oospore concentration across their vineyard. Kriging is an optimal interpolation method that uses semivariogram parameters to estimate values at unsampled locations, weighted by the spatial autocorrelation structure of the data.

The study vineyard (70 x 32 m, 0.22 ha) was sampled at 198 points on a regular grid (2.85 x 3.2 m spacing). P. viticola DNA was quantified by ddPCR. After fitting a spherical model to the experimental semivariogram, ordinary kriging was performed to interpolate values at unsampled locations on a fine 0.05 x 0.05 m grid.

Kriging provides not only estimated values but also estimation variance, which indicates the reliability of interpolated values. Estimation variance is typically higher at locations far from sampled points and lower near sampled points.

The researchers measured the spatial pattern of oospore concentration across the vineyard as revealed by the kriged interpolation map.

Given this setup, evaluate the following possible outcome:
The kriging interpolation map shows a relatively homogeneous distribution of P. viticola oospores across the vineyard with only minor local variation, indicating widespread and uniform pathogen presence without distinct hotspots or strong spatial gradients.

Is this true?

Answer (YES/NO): NO